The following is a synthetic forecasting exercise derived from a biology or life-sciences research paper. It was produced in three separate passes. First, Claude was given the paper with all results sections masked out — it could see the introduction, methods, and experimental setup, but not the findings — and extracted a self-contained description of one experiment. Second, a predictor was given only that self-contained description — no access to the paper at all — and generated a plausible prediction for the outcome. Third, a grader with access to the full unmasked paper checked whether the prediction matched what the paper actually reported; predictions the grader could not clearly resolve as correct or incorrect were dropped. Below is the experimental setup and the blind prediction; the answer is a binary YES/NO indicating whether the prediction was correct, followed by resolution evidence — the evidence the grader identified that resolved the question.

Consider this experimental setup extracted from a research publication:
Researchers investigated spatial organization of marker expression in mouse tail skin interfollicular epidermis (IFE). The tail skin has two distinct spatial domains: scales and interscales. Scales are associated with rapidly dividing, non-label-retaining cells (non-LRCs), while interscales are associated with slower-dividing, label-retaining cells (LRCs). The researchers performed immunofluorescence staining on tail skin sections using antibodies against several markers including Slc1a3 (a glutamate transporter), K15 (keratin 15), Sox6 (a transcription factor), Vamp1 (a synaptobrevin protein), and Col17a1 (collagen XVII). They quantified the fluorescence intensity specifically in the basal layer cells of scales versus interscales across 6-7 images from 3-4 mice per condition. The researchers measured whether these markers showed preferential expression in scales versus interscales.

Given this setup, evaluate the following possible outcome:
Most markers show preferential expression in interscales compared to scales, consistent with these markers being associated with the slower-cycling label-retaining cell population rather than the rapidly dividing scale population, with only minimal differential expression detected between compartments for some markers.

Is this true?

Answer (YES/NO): NO